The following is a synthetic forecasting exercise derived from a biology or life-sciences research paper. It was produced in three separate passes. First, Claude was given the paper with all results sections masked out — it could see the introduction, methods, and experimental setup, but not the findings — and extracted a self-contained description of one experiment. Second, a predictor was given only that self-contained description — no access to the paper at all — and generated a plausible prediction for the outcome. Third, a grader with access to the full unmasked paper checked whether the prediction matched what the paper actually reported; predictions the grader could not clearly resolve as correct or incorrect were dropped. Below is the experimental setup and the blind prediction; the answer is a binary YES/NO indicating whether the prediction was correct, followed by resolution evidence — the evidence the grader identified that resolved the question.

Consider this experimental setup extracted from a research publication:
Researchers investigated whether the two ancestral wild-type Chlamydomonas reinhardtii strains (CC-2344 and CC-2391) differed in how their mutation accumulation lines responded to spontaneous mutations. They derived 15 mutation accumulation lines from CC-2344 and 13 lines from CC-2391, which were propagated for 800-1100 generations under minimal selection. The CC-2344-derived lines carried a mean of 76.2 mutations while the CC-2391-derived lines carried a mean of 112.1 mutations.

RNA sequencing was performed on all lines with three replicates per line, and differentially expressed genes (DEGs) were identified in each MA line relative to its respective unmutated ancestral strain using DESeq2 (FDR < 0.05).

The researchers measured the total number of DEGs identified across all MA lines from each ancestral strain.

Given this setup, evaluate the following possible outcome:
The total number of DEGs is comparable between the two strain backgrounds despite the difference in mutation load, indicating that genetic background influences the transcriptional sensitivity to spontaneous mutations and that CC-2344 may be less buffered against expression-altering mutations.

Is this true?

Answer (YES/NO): NO